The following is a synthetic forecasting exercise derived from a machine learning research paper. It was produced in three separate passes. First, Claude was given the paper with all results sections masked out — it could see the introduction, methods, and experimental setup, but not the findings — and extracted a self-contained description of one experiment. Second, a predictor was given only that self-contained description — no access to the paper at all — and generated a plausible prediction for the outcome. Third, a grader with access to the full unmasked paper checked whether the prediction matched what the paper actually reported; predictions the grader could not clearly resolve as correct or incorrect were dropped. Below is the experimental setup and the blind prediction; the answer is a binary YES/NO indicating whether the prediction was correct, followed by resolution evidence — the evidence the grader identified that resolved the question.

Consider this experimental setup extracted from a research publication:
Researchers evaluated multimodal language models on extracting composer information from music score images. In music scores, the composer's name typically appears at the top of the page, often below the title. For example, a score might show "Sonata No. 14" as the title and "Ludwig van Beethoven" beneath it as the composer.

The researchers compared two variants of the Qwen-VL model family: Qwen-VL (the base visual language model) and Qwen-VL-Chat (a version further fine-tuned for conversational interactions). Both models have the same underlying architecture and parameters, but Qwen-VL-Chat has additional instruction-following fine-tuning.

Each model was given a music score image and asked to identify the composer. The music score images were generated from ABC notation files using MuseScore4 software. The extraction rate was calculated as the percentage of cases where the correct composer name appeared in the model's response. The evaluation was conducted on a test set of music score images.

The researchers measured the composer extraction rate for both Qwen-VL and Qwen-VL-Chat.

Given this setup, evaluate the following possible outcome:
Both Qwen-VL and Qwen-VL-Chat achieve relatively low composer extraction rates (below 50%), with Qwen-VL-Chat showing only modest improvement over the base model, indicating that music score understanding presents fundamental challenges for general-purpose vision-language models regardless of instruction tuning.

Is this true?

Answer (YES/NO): NO